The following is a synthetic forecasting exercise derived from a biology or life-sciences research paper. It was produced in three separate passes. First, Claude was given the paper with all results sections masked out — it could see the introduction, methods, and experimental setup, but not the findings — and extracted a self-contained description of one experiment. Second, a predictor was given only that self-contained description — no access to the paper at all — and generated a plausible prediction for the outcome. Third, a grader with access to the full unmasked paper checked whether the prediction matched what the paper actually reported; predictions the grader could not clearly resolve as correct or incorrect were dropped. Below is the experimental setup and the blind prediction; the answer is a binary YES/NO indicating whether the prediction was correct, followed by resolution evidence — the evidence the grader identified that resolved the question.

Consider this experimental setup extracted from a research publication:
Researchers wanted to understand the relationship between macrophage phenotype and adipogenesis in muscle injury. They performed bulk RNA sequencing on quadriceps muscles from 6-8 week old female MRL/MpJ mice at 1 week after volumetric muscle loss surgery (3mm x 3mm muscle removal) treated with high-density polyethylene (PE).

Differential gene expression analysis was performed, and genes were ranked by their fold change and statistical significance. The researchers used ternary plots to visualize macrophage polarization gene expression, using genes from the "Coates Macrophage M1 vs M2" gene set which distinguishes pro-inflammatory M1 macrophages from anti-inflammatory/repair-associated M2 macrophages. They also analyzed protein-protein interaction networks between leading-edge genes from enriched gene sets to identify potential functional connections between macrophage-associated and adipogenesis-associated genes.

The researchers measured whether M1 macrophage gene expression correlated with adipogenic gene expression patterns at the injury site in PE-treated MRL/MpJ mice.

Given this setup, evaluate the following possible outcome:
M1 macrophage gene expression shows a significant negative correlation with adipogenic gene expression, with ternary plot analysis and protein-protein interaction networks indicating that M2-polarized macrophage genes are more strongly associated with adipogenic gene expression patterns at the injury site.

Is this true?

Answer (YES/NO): NO